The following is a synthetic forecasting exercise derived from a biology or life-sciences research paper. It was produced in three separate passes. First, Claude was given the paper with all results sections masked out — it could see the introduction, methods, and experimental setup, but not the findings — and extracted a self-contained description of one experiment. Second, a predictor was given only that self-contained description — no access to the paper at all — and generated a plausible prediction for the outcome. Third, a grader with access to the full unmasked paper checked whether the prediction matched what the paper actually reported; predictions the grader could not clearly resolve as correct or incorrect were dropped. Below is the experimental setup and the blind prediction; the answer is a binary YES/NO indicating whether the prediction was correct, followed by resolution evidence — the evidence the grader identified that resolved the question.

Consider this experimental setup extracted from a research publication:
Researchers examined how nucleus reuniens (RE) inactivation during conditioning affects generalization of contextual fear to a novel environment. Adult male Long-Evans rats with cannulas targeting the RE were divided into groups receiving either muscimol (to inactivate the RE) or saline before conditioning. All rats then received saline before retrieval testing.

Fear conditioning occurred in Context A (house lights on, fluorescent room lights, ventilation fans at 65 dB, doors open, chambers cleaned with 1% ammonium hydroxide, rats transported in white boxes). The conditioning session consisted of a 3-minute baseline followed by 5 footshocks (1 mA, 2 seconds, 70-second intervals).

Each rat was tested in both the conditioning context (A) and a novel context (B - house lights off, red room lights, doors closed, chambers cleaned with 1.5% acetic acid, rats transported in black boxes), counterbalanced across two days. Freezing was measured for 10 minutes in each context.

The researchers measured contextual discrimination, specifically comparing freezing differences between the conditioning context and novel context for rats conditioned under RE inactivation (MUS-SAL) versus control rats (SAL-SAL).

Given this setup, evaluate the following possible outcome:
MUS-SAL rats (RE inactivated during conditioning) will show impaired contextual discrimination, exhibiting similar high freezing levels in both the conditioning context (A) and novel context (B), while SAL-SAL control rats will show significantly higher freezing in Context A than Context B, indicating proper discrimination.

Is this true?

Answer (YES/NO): NO